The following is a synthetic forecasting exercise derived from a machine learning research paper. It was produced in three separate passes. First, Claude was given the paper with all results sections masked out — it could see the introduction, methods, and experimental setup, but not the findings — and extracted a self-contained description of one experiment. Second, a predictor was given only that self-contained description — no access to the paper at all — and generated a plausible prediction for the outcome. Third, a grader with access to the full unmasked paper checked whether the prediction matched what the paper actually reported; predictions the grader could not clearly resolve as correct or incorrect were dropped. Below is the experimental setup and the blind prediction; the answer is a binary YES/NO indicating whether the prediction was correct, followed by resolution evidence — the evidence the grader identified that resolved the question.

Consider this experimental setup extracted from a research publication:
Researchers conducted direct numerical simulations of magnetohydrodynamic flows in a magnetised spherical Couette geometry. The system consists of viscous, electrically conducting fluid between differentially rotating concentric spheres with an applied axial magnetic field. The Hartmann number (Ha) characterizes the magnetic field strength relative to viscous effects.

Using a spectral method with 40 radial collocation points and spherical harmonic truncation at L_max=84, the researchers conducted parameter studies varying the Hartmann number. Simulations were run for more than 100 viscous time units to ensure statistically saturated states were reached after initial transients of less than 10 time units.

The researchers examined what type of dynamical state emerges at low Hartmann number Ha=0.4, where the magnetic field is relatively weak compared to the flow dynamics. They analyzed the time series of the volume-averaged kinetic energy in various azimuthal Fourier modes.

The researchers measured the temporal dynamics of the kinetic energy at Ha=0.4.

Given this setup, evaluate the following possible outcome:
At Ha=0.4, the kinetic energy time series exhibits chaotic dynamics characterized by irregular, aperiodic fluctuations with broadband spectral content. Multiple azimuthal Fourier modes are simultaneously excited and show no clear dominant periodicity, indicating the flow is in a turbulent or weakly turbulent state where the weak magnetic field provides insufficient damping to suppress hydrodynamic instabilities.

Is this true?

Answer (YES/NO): YES